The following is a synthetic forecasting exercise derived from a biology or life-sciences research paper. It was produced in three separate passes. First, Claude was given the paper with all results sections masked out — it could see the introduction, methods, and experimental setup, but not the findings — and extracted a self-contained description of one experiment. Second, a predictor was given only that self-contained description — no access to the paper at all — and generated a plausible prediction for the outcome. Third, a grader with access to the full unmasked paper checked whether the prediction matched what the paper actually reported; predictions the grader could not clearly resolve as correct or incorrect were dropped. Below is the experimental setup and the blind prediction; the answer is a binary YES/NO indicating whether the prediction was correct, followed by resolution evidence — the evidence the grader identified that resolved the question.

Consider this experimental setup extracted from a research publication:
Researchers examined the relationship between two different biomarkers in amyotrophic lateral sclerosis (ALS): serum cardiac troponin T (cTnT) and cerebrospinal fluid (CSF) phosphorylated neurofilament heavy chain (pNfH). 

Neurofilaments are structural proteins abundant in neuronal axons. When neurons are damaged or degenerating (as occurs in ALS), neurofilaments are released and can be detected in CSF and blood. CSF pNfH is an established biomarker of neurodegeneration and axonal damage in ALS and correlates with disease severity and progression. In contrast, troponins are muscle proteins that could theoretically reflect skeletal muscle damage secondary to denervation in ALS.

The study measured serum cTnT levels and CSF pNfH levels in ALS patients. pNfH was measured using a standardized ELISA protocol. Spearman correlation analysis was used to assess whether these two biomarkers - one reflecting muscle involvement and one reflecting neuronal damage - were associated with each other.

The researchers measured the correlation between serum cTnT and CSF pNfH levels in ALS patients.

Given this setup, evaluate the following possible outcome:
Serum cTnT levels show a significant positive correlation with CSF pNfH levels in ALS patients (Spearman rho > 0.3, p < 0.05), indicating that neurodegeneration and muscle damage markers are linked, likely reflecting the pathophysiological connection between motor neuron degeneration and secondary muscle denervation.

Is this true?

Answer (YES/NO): NO